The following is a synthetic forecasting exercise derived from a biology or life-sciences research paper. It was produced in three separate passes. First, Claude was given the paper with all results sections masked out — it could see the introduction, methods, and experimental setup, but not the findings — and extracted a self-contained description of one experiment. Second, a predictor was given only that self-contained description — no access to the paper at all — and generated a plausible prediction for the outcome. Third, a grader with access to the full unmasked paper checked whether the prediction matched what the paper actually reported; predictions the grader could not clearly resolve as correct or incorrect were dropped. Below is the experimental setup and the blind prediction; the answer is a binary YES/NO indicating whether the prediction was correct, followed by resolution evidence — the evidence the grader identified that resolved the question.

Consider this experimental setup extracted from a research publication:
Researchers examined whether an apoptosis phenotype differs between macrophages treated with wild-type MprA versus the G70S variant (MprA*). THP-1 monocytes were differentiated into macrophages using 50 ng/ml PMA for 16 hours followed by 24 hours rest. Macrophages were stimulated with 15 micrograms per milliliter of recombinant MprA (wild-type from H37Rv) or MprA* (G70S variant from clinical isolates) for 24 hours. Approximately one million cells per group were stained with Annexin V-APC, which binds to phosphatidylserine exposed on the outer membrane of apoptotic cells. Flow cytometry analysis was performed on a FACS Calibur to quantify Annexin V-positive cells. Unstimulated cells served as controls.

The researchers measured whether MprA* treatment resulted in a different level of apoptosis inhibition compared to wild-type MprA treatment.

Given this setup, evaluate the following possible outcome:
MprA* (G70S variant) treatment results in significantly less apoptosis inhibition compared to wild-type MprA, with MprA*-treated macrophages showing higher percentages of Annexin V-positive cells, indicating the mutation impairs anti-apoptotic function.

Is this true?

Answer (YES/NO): NO